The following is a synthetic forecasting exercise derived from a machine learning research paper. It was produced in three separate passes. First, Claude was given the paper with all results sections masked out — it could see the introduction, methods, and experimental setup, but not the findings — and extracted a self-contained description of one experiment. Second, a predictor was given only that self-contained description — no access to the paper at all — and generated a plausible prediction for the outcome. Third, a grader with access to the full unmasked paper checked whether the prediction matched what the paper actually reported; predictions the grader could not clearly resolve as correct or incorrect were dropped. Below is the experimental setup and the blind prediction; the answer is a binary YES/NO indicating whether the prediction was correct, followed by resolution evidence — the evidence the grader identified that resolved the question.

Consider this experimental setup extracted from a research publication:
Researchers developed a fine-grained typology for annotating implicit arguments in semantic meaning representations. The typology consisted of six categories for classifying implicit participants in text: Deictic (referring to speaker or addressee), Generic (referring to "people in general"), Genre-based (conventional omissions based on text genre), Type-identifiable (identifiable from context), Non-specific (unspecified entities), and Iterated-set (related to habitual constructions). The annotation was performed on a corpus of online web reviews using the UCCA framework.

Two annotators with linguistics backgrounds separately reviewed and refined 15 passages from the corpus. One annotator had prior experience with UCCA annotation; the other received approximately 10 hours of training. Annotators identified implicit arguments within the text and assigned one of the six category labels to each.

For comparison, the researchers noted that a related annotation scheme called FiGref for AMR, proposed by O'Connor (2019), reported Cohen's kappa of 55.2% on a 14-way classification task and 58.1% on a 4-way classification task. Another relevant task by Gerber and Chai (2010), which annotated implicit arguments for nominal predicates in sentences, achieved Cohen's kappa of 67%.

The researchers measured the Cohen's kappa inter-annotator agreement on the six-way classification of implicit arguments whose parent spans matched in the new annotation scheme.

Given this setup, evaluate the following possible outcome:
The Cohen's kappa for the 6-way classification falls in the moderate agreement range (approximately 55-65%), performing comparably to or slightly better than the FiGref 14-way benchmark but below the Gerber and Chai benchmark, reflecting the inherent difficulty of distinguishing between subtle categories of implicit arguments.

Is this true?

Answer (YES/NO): NO